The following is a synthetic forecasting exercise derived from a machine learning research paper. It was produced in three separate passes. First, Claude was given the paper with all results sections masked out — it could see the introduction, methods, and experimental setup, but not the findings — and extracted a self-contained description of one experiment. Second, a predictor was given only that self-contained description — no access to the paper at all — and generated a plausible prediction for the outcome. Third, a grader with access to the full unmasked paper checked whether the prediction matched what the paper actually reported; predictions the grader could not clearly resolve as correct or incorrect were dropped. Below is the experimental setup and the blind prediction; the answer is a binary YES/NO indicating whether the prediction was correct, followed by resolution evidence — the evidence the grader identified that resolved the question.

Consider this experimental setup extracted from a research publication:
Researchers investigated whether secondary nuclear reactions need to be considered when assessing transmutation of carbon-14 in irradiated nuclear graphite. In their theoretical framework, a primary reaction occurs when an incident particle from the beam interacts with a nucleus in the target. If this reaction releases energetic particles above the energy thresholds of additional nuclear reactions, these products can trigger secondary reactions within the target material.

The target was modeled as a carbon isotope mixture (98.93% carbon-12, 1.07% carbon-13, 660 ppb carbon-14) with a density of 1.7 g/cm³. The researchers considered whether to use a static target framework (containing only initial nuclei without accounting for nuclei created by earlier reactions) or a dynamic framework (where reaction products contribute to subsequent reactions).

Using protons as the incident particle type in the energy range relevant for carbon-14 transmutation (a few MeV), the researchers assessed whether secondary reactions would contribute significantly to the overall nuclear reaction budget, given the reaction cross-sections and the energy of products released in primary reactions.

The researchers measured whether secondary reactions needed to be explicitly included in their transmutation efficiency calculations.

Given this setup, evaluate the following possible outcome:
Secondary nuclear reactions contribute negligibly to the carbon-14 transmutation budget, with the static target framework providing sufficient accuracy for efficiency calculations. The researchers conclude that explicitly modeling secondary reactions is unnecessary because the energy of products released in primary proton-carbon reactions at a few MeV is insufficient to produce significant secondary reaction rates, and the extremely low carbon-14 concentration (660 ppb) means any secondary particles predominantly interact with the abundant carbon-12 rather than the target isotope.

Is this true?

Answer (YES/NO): YES